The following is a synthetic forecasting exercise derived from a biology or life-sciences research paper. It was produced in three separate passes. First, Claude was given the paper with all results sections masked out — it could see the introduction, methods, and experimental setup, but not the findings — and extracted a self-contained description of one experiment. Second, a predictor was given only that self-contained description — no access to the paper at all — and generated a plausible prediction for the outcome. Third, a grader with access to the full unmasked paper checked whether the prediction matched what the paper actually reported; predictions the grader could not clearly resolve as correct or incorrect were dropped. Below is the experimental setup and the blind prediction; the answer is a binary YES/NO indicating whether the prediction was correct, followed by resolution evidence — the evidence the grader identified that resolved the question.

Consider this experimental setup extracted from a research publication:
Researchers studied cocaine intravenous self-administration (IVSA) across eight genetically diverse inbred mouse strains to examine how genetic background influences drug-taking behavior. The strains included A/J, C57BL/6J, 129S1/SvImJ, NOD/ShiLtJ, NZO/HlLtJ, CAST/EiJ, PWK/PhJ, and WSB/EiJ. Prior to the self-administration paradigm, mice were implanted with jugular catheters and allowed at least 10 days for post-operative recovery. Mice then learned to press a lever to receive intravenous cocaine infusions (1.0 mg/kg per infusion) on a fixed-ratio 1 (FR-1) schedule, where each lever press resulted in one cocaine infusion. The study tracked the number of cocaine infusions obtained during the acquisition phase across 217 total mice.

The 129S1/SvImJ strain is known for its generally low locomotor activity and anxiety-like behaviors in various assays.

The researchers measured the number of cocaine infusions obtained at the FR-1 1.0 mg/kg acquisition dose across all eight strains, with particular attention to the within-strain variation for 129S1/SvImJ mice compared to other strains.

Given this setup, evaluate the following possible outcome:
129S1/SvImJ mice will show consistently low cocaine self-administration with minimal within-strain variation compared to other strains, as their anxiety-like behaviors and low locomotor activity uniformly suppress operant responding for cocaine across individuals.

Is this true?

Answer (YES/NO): YES